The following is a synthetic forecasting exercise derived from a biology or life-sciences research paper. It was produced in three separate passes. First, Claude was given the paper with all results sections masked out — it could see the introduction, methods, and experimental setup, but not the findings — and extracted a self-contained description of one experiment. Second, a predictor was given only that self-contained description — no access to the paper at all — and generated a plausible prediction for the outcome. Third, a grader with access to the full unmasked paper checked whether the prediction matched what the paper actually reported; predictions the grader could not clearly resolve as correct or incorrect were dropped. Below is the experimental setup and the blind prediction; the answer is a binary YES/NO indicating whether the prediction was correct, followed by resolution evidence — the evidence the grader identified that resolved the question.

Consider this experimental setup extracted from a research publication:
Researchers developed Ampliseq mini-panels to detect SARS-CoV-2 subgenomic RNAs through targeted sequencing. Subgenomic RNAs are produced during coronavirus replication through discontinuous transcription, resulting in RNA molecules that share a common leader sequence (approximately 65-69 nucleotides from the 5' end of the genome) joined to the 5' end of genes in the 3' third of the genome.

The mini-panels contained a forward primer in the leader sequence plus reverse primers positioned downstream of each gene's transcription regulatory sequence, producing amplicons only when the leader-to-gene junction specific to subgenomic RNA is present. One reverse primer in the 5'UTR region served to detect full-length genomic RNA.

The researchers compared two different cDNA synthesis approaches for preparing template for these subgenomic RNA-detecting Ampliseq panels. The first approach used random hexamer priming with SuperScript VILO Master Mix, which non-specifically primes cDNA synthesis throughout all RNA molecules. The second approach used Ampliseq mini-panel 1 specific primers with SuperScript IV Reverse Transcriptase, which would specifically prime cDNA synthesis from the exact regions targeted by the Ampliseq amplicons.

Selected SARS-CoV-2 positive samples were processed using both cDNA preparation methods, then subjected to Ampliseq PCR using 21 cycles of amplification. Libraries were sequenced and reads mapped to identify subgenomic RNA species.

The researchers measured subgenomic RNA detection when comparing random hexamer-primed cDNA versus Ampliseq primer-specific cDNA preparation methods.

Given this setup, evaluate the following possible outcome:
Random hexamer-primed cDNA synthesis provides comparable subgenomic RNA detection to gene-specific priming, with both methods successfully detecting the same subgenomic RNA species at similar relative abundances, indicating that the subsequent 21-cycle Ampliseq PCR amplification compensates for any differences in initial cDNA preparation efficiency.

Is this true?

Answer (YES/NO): YES